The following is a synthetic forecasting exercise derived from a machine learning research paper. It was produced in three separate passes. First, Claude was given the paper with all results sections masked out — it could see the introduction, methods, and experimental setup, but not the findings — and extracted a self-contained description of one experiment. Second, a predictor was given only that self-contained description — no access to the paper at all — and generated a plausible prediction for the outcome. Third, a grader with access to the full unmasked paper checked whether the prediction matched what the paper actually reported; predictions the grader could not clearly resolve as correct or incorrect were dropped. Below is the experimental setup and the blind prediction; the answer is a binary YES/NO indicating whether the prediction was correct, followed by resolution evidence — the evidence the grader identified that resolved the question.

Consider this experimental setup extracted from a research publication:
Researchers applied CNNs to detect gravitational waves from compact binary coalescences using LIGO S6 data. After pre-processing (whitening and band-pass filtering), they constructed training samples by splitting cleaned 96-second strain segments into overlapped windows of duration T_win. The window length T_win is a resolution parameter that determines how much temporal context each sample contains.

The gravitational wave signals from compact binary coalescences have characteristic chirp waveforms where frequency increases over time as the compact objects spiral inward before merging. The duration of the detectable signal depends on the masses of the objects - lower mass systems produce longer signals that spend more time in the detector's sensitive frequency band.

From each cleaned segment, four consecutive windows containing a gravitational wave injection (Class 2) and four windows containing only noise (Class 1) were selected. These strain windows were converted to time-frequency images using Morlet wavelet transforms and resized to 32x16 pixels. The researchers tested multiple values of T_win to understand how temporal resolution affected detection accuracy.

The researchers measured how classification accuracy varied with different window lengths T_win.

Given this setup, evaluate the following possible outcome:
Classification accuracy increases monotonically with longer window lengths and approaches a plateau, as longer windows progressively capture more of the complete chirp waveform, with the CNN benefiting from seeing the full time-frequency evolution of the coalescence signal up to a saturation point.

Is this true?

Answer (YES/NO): NO